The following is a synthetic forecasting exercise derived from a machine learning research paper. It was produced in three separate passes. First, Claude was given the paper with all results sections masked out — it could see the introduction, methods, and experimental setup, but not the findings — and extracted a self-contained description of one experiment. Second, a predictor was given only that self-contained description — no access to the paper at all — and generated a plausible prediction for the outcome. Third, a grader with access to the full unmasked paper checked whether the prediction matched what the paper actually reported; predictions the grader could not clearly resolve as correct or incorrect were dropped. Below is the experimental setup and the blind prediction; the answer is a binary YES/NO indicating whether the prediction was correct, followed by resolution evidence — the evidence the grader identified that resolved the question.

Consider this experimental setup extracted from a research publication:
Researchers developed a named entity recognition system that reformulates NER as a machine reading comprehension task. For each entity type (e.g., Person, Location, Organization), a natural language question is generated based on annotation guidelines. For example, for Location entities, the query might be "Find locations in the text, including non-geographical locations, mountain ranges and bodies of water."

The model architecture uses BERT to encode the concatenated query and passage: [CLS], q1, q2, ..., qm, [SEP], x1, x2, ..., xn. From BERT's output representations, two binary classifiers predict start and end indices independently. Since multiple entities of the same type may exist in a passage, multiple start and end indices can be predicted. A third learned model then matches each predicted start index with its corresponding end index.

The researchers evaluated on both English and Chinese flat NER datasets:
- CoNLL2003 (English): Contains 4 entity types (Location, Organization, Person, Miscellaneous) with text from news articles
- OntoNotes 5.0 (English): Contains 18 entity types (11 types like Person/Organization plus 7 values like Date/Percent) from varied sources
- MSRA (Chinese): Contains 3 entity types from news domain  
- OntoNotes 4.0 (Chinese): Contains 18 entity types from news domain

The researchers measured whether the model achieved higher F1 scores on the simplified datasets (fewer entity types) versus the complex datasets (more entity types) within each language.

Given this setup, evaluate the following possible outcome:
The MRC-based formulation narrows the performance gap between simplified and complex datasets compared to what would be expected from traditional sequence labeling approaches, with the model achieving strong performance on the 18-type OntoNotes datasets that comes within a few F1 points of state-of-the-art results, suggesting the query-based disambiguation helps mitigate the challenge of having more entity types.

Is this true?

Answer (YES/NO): NO